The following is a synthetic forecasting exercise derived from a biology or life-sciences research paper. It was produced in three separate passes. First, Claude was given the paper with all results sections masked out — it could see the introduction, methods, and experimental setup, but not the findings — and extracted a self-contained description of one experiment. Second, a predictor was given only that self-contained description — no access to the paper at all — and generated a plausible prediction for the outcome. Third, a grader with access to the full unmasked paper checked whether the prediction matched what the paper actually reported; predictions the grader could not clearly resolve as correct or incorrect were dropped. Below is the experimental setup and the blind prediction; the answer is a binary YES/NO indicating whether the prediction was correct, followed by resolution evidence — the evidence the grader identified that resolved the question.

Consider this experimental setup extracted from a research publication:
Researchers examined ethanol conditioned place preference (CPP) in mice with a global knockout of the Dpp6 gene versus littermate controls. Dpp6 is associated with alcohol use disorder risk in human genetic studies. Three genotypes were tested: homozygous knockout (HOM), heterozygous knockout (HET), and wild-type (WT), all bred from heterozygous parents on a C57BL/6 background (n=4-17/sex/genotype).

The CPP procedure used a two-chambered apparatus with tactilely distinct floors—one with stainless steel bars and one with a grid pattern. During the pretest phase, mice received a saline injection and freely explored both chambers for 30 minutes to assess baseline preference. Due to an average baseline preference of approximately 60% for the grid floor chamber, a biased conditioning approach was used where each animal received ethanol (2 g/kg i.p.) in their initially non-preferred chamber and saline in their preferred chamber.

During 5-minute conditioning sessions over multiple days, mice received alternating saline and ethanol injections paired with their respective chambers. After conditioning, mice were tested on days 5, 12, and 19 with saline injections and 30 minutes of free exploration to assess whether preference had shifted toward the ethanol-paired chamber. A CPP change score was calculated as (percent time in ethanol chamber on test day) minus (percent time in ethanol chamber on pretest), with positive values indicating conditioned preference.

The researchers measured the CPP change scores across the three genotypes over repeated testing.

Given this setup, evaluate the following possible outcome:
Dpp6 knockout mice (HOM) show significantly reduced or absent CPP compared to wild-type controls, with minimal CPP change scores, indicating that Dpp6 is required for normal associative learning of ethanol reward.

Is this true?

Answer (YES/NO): NO